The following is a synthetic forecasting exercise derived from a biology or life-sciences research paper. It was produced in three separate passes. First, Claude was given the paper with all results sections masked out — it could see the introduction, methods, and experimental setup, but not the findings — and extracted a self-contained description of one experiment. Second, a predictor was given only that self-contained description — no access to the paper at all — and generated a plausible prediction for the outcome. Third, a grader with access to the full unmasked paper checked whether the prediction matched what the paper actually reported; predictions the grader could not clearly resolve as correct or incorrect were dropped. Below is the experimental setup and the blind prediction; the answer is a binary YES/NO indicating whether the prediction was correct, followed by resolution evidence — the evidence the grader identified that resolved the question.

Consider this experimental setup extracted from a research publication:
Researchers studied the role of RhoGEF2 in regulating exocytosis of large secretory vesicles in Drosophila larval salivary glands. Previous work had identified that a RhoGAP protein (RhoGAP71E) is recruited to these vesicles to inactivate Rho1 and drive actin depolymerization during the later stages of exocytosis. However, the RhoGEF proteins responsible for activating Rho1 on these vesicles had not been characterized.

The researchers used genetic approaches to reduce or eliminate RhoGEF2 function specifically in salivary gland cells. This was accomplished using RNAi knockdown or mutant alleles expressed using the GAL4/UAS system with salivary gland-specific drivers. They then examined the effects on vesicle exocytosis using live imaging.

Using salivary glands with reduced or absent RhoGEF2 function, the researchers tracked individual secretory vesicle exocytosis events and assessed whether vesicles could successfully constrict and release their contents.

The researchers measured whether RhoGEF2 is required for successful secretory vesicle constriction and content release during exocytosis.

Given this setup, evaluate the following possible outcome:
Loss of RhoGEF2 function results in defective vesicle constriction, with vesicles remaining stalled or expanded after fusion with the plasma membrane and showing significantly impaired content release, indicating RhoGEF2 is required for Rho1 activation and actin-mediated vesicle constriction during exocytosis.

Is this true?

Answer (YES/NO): YES